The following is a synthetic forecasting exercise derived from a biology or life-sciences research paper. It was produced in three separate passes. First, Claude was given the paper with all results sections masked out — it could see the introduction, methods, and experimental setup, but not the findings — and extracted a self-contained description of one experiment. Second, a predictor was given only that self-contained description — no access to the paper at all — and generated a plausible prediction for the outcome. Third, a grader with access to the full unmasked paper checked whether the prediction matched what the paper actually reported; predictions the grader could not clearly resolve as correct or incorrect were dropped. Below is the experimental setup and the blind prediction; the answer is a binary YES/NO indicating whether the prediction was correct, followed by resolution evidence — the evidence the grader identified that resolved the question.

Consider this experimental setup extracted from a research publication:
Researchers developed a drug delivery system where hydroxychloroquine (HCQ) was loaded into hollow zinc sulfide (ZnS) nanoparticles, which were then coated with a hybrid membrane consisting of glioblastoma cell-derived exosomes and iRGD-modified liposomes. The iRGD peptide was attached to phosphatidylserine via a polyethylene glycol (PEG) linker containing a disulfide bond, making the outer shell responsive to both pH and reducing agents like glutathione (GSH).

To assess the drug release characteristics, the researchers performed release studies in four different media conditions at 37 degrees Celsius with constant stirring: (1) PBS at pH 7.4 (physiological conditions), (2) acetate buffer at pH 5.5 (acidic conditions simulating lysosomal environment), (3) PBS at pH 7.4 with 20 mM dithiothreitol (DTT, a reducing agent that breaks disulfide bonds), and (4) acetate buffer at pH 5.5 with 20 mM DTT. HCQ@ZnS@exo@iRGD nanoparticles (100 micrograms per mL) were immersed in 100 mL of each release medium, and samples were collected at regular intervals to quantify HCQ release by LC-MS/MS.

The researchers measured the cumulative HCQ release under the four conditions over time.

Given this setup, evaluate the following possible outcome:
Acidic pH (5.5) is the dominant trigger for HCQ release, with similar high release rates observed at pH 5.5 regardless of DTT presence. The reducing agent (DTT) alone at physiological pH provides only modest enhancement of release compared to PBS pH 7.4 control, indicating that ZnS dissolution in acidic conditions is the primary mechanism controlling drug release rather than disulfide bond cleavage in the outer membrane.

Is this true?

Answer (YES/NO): NO